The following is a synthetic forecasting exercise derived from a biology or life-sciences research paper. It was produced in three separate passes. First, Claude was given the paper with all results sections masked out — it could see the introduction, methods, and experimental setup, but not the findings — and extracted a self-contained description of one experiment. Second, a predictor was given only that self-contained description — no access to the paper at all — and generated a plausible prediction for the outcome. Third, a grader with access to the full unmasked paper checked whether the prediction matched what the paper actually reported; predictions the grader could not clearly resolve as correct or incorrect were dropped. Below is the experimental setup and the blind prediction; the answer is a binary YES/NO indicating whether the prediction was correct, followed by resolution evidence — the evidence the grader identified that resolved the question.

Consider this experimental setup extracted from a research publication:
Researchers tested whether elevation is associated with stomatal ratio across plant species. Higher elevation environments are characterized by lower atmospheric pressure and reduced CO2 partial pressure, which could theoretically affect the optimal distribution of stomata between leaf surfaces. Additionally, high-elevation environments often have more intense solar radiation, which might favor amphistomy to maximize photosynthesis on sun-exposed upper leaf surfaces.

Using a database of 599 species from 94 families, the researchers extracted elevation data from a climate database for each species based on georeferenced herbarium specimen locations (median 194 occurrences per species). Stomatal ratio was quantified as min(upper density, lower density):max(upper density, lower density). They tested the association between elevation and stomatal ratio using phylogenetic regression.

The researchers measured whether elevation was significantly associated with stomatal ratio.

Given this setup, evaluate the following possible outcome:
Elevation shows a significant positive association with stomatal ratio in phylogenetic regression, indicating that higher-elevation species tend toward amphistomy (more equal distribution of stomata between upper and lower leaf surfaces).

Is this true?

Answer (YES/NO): NO